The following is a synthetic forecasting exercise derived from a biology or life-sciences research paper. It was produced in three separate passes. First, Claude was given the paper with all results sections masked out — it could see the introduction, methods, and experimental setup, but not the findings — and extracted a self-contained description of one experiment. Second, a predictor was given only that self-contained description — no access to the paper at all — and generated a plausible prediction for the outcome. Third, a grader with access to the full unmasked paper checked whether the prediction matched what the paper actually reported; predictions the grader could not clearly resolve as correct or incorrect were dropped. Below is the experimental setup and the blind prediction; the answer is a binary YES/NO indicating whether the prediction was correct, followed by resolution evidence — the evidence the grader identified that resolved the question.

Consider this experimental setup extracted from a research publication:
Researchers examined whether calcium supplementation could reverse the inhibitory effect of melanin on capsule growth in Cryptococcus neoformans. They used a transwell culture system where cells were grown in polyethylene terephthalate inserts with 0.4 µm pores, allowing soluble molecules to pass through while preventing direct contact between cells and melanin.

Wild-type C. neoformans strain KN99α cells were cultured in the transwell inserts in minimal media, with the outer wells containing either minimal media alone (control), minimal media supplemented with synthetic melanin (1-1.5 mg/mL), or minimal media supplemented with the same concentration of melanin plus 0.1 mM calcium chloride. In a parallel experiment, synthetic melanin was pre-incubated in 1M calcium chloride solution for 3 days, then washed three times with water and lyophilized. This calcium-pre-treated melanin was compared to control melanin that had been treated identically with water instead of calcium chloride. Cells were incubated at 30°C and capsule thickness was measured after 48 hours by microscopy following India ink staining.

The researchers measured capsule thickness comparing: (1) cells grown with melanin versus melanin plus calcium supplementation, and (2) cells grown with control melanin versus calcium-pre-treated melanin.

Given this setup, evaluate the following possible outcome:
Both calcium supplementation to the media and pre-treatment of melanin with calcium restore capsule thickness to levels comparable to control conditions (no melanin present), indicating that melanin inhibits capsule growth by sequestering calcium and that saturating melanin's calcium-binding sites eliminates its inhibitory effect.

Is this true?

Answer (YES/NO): NO